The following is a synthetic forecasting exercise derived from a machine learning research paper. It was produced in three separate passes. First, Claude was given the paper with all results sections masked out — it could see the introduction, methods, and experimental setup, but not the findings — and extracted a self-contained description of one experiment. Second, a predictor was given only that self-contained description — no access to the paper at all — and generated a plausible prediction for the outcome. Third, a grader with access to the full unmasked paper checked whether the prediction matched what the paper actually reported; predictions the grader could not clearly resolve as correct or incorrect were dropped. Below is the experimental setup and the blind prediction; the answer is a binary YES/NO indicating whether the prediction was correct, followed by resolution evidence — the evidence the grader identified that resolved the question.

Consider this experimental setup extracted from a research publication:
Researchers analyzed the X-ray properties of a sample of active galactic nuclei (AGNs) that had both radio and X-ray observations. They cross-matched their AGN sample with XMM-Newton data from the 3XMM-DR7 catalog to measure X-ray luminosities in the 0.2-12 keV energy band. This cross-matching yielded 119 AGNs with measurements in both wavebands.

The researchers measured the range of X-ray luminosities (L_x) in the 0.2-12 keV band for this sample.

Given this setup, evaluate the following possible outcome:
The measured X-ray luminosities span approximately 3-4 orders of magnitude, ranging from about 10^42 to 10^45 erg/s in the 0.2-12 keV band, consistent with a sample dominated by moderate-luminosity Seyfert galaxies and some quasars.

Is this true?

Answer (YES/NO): NO